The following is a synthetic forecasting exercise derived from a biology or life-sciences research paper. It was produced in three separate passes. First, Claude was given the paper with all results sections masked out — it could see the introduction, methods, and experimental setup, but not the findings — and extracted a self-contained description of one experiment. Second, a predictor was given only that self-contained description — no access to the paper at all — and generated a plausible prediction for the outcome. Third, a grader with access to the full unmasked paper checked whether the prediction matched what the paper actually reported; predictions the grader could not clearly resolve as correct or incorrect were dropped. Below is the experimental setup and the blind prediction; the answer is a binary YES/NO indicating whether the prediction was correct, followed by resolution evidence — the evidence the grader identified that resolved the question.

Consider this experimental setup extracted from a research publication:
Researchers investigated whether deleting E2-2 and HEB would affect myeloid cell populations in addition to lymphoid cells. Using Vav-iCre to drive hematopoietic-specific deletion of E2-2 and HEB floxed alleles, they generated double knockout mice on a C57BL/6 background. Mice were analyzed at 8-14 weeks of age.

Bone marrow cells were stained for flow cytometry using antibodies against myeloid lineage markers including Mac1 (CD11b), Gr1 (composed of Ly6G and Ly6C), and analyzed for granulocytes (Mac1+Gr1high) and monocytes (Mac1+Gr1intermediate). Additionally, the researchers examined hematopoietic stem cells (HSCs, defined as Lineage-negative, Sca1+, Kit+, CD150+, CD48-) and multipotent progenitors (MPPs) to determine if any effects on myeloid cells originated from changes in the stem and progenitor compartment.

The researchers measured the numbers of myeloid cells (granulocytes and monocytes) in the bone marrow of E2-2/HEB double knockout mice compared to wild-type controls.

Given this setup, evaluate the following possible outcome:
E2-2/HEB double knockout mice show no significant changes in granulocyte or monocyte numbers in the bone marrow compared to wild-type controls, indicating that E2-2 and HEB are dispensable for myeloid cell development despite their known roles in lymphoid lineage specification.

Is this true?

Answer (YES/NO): YES